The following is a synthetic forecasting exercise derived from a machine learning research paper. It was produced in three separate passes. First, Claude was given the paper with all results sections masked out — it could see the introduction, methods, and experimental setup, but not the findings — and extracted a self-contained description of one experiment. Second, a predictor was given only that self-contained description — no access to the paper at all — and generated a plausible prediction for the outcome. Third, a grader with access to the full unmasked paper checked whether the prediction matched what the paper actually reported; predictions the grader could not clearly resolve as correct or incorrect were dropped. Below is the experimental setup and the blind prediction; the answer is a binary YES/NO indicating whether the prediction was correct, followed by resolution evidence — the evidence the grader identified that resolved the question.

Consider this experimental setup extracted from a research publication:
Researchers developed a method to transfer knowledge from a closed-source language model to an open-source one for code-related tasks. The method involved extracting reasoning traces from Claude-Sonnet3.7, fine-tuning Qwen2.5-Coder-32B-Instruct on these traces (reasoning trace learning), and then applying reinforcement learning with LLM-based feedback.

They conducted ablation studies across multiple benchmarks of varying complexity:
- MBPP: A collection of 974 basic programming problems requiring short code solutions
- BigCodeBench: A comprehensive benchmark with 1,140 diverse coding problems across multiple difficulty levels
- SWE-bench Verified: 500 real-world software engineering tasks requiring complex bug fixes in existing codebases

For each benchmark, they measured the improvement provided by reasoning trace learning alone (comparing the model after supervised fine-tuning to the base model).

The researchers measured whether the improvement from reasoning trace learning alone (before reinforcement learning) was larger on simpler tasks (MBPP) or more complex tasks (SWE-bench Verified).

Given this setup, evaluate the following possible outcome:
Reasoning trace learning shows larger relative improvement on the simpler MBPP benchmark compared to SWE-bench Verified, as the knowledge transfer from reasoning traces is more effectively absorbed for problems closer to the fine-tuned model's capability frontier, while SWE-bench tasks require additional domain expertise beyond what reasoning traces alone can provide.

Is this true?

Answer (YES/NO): NO